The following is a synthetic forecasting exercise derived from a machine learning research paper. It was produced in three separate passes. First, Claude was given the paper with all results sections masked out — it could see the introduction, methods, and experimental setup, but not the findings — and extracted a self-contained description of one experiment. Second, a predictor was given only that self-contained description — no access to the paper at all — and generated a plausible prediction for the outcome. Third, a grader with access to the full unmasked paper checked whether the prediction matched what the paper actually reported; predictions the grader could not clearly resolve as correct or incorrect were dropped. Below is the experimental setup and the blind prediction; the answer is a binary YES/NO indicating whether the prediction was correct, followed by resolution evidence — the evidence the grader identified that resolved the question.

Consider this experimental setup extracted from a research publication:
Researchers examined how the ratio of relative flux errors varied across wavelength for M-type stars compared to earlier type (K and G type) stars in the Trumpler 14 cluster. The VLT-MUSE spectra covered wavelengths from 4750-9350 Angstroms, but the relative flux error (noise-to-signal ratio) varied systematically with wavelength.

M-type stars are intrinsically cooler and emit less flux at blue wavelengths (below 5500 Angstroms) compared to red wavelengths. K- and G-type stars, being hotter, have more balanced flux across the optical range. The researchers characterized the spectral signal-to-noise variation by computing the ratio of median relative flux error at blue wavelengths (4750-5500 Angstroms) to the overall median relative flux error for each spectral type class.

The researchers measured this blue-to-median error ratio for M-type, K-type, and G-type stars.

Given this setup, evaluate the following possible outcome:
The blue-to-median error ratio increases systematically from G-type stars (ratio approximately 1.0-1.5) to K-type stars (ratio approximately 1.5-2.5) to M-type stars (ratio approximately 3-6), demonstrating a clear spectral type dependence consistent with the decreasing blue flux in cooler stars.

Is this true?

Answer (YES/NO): NO